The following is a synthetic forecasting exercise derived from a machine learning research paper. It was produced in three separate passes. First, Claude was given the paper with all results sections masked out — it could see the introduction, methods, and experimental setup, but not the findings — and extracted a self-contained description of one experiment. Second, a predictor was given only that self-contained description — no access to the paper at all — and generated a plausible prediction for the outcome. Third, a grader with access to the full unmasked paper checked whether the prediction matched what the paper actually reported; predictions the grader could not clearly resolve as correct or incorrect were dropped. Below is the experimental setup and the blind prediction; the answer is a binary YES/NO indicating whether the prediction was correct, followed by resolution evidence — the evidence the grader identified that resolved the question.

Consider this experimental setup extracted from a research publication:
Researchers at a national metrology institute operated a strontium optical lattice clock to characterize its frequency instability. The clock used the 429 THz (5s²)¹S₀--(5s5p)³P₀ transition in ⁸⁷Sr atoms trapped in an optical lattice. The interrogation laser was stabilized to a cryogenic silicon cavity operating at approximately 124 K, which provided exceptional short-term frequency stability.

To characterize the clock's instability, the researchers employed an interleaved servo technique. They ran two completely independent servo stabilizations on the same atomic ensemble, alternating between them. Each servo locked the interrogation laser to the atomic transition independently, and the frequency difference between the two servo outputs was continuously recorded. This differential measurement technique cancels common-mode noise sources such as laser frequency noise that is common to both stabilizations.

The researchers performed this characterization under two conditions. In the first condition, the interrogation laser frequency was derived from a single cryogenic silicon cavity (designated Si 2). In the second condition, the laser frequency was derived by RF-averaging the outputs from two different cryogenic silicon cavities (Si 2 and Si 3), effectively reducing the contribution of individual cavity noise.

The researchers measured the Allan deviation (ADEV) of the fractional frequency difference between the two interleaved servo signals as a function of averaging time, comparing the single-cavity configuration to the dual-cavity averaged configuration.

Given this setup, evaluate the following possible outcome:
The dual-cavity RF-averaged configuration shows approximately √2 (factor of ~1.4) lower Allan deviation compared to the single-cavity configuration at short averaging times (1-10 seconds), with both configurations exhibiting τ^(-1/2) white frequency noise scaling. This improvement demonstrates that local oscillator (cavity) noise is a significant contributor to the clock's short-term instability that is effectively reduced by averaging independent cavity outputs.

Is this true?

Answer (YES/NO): NO